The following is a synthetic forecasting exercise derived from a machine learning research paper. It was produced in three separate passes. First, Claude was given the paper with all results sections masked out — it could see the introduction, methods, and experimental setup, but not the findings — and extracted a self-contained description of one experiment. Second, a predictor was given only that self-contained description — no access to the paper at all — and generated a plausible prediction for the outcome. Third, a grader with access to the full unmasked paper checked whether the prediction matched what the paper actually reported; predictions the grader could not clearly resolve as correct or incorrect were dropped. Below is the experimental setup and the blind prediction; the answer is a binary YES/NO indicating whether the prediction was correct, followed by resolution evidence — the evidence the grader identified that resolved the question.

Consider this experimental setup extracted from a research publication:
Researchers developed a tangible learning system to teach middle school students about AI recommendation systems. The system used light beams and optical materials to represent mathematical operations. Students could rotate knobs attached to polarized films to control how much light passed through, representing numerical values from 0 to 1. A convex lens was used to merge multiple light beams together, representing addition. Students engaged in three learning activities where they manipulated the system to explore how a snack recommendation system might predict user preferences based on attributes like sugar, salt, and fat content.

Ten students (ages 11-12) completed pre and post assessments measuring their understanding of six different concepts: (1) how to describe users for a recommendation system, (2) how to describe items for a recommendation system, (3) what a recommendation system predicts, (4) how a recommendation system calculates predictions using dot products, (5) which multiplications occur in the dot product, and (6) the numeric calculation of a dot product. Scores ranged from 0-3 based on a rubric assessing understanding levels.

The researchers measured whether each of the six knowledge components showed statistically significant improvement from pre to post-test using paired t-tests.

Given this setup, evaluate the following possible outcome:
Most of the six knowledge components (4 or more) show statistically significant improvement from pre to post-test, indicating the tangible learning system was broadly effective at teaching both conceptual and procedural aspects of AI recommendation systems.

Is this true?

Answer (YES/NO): YES